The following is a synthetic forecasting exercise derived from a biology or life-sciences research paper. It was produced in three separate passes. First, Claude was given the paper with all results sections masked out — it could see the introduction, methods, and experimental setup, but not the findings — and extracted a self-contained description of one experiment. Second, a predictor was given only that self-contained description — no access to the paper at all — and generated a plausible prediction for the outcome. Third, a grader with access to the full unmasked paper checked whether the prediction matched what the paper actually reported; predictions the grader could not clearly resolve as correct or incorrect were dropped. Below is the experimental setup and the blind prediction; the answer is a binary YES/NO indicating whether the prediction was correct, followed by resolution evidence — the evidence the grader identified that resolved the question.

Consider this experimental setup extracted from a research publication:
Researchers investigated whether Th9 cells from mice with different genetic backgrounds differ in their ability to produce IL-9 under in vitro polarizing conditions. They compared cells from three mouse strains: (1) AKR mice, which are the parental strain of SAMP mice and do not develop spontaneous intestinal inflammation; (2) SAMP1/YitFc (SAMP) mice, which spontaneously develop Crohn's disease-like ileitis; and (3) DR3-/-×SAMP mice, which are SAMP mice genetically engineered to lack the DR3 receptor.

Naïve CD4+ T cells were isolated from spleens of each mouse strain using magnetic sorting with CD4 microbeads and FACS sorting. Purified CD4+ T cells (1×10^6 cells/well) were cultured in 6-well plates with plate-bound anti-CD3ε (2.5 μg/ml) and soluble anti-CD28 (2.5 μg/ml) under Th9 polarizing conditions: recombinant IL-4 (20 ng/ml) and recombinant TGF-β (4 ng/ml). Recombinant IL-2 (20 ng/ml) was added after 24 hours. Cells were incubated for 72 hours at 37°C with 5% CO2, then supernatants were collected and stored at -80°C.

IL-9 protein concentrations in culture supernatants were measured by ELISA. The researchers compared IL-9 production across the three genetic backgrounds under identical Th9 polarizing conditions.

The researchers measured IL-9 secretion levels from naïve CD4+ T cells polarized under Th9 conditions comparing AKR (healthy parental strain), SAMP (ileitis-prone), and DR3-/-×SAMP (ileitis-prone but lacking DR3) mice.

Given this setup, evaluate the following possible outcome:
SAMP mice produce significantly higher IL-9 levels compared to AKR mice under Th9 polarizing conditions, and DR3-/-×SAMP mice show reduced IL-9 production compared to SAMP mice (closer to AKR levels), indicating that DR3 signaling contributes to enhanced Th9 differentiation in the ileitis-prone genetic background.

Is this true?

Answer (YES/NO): YES